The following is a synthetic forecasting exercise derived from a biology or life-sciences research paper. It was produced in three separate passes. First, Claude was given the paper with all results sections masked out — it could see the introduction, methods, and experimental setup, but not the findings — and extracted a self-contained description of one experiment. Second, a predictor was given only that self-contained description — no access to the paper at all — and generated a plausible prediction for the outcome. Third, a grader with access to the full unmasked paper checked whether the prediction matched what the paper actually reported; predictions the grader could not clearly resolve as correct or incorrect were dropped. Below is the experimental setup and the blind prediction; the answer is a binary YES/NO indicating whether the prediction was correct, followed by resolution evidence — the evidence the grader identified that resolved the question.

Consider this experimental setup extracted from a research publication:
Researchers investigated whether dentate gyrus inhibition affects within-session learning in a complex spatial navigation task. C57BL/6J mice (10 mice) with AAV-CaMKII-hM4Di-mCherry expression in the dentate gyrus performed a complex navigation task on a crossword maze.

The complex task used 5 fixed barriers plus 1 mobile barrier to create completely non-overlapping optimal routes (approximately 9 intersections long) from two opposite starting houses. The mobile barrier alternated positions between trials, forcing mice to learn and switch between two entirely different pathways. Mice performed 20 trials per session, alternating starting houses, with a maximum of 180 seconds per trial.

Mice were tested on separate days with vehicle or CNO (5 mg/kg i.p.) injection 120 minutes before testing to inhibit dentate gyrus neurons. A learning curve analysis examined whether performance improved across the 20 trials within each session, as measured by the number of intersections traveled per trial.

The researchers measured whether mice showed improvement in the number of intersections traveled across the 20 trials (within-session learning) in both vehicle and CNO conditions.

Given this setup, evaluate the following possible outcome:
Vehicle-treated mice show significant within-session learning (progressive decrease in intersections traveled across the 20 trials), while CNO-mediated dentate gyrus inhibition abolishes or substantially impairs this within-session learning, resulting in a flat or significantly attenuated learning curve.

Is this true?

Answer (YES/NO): NO